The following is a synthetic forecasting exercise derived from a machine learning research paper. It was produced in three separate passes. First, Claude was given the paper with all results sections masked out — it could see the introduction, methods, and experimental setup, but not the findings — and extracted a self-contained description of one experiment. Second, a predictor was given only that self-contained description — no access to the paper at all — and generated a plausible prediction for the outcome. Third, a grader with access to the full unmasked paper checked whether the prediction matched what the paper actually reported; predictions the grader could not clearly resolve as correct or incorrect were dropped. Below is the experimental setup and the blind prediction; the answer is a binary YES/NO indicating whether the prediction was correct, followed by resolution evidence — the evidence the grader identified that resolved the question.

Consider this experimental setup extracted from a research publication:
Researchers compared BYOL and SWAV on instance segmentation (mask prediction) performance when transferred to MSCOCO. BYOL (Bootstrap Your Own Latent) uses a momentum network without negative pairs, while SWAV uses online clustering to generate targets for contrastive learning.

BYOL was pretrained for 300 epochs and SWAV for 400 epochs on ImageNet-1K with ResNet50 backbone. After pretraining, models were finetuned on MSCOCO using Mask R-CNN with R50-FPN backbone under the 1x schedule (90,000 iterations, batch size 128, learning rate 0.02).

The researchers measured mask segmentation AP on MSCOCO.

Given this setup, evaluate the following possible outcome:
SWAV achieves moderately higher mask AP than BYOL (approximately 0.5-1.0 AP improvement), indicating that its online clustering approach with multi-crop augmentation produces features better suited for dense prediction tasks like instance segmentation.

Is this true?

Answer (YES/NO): NO